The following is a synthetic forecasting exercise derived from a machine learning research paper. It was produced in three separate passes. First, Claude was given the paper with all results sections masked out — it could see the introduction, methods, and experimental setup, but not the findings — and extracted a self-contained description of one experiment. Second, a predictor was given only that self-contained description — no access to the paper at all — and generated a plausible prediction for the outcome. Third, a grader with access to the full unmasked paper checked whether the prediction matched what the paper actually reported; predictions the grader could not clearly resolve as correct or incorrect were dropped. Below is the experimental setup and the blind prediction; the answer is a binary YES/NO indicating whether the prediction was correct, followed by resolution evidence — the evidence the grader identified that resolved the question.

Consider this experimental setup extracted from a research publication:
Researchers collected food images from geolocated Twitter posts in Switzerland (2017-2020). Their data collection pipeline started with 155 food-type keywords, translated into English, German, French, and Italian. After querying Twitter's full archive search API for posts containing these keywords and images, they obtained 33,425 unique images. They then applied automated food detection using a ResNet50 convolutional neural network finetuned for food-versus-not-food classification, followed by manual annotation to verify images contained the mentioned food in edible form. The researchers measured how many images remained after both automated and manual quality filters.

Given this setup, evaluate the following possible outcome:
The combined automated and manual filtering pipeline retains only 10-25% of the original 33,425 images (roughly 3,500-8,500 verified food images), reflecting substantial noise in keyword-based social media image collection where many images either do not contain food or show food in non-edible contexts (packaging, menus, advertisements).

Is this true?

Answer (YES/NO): YES